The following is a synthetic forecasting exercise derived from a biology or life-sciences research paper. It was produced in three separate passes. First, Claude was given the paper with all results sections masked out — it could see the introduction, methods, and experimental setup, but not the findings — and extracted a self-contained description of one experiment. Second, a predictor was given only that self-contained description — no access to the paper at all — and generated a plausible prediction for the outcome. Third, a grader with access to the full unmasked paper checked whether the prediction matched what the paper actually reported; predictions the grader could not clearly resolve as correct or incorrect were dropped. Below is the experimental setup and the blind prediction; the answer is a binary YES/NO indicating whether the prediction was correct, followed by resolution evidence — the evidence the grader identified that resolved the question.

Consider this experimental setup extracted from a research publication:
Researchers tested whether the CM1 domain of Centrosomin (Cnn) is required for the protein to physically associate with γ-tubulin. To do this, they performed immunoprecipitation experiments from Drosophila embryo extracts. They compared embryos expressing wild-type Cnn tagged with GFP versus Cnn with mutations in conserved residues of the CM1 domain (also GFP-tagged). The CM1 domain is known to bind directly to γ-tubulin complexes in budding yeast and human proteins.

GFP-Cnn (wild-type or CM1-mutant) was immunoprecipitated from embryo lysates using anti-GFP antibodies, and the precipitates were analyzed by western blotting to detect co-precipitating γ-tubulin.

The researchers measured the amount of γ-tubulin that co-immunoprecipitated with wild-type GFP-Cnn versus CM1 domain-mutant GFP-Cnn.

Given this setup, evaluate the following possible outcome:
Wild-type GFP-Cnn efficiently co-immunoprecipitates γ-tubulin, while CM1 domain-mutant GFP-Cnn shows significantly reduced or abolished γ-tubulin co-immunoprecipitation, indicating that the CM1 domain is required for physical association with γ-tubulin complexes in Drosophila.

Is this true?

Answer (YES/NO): YES